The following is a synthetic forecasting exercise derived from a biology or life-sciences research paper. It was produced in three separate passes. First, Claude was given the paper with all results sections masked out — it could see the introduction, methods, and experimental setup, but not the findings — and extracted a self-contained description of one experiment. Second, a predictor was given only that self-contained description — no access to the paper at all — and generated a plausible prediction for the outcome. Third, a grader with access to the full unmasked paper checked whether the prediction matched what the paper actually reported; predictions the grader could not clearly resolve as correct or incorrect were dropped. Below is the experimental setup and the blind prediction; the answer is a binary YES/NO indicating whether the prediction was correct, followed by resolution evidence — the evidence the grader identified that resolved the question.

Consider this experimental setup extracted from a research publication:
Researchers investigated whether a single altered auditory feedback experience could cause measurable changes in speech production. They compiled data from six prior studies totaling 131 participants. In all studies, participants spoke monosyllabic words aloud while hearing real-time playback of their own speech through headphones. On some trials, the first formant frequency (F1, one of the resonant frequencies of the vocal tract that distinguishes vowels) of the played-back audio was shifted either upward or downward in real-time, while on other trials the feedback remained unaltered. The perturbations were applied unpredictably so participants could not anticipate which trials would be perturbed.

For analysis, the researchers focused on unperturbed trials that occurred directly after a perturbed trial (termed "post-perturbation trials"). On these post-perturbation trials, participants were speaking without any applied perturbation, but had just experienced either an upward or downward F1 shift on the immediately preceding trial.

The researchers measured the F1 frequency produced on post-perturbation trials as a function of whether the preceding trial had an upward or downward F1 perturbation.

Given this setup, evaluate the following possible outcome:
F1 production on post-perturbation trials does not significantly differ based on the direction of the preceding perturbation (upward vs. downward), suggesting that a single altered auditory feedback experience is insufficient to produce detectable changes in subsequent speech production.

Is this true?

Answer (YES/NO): NO